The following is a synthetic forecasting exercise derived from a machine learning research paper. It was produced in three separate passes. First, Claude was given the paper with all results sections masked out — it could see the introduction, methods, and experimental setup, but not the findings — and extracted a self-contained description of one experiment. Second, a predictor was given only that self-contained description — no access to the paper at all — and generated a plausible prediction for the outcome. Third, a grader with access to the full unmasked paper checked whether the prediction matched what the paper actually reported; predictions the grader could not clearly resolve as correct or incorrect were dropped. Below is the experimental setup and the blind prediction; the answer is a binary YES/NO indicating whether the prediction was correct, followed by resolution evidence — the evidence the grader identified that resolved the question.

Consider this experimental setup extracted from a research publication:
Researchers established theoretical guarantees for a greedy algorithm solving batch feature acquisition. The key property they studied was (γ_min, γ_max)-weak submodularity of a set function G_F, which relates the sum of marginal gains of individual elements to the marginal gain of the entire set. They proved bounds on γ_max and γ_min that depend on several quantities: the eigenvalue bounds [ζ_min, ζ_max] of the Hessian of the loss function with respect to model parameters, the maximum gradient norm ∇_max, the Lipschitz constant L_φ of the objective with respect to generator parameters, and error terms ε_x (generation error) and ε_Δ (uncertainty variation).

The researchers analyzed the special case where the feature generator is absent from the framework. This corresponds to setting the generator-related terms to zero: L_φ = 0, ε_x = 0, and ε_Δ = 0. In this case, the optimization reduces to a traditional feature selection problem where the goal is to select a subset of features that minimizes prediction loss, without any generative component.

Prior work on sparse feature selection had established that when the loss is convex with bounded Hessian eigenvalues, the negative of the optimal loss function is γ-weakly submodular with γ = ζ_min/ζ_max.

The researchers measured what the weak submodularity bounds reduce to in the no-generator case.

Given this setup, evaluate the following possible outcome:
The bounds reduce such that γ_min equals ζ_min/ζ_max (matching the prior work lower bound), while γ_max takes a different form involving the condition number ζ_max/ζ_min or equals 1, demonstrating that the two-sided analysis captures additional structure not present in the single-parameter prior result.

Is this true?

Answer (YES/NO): NO